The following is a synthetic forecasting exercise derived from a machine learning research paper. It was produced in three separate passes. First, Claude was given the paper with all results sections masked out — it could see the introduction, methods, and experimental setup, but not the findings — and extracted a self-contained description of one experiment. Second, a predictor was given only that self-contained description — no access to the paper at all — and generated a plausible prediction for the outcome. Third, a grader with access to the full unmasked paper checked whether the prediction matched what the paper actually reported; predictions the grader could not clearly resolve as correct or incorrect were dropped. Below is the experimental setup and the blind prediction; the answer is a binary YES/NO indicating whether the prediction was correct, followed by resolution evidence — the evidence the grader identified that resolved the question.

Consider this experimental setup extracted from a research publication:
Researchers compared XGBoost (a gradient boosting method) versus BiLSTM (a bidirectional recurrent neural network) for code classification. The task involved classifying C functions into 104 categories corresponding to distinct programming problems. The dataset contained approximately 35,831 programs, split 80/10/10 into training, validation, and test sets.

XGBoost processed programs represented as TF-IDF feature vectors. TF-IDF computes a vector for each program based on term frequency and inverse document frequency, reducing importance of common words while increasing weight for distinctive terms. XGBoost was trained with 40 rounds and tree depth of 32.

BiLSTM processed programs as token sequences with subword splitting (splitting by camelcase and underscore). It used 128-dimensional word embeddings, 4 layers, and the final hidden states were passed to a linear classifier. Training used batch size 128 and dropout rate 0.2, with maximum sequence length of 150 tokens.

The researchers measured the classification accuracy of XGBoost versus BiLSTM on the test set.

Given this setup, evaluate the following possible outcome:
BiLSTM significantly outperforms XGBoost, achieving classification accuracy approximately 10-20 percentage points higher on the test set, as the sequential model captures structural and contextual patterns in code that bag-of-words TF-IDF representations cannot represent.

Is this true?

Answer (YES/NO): NO